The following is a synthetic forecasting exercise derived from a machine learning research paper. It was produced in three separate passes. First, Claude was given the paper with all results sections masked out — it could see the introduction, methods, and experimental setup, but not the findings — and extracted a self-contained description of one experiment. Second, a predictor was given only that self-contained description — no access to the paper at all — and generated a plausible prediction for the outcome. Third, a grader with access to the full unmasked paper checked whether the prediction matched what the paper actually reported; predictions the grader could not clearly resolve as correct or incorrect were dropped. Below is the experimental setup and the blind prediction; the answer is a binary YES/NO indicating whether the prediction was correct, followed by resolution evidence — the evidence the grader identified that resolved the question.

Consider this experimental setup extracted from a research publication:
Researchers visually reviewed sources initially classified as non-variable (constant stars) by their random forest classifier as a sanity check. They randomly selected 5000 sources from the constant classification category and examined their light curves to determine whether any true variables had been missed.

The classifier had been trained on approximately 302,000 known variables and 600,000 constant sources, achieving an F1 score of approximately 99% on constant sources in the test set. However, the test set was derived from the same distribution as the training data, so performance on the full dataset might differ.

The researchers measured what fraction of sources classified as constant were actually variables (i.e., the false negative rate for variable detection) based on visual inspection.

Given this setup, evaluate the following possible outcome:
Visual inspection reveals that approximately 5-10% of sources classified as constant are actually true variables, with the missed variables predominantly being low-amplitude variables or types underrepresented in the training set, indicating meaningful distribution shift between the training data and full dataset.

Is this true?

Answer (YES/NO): NO